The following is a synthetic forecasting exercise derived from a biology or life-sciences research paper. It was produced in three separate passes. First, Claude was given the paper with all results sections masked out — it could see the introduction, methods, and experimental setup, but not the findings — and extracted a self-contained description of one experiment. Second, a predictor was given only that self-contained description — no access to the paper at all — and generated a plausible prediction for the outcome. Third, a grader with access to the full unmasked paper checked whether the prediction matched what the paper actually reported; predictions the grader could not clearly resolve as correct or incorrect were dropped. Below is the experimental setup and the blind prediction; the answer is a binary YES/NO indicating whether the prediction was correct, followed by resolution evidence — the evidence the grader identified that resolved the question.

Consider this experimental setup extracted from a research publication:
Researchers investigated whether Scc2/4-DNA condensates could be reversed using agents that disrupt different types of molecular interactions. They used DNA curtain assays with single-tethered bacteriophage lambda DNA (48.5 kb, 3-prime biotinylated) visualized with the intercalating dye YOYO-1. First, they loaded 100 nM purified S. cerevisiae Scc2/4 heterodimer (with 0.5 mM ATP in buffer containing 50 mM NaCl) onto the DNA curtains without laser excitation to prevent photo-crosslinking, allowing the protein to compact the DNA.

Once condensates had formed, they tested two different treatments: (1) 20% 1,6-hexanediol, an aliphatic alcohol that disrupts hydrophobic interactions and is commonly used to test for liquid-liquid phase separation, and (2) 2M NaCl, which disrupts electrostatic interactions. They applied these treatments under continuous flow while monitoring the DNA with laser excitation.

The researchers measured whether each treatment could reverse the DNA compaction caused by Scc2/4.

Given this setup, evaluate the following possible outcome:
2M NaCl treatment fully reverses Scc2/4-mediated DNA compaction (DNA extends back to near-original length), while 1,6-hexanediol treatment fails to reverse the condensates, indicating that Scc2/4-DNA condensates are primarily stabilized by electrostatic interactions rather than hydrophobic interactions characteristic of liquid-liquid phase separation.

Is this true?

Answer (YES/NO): YES